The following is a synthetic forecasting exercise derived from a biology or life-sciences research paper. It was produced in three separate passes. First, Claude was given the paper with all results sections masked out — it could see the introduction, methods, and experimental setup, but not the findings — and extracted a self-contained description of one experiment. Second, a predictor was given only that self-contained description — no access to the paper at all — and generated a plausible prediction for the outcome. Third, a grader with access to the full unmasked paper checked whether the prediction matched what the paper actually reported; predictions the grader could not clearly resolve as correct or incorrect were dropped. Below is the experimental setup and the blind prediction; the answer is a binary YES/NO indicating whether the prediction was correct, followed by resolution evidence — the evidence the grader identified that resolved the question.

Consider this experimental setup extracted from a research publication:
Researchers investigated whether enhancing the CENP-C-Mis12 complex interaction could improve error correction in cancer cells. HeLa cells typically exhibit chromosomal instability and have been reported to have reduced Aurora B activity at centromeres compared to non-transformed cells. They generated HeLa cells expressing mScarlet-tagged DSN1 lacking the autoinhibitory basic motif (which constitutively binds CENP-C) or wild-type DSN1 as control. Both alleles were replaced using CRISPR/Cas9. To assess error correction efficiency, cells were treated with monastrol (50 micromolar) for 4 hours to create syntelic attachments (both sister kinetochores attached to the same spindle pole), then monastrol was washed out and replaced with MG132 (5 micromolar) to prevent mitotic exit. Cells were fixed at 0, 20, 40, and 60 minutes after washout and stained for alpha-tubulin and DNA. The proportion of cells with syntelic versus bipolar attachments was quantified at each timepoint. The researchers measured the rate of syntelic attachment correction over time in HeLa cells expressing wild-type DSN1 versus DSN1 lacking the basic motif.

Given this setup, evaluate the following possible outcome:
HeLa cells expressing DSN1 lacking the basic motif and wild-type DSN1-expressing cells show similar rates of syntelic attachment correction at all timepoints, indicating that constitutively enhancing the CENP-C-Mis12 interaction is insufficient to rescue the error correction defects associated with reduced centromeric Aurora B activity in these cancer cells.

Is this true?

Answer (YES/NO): NO